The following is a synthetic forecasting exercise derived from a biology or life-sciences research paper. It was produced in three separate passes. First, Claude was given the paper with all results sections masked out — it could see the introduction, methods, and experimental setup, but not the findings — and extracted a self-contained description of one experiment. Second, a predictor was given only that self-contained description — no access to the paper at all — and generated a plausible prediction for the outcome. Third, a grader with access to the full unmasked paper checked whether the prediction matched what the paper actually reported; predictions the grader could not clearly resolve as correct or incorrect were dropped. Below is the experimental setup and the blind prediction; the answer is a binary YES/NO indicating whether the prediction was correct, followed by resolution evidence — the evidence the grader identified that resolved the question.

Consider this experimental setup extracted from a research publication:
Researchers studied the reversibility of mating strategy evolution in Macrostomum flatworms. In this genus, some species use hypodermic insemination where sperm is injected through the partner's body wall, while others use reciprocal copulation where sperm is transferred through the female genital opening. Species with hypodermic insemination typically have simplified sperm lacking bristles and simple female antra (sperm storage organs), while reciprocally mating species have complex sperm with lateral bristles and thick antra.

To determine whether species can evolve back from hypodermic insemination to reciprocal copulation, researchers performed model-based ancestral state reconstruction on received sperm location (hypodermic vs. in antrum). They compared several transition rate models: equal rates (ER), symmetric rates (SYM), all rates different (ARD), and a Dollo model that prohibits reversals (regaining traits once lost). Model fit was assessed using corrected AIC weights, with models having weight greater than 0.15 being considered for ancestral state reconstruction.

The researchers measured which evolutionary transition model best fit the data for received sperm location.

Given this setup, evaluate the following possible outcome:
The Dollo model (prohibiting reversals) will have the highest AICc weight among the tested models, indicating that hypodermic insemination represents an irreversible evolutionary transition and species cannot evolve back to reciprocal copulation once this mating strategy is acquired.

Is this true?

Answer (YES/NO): YES